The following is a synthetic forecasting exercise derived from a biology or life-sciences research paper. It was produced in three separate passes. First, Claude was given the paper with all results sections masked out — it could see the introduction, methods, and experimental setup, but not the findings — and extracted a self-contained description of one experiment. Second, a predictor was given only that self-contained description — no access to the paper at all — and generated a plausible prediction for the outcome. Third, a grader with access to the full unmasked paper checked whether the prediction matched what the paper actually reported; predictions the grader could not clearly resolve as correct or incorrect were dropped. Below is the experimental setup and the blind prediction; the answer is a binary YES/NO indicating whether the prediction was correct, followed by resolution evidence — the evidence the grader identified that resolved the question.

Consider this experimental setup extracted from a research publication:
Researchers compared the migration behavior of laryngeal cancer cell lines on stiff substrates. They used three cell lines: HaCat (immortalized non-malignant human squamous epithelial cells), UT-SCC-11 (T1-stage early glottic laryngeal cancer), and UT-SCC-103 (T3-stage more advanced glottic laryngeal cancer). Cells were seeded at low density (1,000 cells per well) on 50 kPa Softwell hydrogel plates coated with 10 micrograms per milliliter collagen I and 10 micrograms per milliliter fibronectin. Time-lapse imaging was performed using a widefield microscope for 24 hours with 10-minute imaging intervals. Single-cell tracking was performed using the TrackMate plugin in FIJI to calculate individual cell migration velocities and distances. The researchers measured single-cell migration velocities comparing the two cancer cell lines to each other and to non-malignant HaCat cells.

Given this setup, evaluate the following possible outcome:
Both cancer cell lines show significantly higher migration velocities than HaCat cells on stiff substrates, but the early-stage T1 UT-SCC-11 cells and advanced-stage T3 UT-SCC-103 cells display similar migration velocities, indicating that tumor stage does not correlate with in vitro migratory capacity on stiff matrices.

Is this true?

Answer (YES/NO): NO